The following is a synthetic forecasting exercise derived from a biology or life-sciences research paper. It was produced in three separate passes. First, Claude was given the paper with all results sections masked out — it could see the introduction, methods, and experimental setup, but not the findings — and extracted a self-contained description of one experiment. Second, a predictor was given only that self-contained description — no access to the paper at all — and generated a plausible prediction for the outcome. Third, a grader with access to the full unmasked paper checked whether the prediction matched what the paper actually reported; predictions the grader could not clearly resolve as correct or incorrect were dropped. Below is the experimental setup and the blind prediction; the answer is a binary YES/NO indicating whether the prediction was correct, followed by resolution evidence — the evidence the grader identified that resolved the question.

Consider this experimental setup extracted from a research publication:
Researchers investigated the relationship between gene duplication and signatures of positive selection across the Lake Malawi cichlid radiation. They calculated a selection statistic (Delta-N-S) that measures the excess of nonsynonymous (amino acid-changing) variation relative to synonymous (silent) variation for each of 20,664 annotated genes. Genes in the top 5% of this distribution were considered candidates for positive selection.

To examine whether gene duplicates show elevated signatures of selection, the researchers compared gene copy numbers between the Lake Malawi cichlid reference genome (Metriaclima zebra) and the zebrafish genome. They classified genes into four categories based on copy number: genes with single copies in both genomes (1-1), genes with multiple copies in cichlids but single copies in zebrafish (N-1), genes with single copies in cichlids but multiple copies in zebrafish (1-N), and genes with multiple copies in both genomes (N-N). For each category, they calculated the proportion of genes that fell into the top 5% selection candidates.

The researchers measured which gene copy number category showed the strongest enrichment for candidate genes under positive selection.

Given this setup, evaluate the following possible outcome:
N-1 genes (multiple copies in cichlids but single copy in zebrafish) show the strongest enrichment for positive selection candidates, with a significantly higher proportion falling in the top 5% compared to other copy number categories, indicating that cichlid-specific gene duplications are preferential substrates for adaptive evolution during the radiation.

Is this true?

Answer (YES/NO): NO